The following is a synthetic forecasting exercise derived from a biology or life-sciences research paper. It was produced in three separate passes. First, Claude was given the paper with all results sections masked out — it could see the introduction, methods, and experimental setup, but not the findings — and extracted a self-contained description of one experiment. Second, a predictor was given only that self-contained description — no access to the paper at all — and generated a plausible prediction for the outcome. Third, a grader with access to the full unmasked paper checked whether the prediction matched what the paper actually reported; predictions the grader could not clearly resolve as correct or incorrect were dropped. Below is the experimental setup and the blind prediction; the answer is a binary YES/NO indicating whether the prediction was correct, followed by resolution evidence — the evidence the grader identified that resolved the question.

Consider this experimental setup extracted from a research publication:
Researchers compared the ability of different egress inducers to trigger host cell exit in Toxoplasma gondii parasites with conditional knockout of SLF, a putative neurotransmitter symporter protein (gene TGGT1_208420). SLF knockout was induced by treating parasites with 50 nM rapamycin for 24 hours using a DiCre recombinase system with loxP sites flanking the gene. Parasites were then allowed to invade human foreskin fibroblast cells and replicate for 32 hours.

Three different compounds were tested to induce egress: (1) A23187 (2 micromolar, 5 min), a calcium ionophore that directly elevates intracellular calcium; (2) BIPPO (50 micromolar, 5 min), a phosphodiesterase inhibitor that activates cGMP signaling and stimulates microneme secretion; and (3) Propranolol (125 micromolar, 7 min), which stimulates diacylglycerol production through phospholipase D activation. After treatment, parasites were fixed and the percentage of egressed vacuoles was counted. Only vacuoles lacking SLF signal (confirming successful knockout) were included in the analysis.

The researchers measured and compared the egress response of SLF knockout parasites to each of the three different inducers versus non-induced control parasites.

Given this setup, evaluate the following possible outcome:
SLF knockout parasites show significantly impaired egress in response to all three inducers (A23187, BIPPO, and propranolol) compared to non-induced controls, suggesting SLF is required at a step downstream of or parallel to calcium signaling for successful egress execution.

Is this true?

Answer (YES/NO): NO